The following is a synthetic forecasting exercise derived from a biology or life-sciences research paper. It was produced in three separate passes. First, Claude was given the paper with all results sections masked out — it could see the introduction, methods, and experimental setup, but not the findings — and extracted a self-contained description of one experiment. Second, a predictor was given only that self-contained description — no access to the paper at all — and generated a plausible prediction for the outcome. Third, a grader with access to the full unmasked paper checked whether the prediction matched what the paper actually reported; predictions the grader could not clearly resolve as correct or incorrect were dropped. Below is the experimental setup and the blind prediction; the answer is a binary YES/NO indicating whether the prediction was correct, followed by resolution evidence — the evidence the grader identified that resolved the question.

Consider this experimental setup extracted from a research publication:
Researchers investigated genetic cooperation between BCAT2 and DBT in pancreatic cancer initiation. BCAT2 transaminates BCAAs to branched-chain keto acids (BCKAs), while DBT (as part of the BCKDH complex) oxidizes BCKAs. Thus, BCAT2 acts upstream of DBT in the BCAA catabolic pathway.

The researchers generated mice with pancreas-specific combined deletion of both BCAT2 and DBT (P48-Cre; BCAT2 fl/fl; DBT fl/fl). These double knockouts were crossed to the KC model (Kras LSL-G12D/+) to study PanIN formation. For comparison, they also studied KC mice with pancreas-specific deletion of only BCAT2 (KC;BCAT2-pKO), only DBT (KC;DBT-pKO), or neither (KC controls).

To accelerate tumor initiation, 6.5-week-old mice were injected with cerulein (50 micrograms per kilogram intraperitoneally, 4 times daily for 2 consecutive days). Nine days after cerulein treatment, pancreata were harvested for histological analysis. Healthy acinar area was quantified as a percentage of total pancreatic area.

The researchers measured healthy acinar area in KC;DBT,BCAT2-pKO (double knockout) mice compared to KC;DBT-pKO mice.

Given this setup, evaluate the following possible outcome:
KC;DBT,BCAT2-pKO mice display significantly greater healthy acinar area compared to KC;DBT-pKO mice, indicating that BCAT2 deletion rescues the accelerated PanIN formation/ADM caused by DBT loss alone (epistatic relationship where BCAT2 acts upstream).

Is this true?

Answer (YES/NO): NO